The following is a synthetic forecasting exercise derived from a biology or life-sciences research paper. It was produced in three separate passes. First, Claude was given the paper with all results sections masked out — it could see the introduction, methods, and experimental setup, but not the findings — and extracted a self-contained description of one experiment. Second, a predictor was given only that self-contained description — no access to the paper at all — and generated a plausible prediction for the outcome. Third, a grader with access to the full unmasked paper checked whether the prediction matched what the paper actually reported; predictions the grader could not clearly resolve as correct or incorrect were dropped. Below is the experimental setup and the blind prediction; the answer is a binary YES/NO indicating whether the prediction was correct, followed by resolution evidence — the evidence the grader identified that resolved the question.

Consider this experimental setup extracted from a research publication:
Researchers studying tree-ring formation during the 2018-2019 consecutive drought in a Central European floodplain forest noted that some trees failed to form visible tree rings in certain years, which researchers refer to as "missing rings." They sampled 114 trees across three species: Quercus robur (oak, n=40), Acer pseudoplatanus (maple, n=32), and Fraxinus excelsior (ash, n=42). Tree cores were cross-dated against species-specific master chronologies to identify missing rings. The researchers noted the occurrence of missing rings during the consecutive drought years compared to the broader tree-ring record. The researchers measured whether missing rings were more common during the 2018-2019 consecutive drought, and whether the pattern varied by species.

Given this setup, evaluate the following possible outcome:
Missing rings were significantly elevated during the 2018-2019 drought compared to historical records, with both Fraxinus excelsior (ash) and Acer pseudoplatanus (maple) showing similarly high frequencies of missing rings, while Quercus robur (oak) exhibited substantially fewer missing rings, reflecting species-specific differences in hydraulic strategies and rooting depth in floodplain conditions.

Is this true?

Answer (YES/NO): NO